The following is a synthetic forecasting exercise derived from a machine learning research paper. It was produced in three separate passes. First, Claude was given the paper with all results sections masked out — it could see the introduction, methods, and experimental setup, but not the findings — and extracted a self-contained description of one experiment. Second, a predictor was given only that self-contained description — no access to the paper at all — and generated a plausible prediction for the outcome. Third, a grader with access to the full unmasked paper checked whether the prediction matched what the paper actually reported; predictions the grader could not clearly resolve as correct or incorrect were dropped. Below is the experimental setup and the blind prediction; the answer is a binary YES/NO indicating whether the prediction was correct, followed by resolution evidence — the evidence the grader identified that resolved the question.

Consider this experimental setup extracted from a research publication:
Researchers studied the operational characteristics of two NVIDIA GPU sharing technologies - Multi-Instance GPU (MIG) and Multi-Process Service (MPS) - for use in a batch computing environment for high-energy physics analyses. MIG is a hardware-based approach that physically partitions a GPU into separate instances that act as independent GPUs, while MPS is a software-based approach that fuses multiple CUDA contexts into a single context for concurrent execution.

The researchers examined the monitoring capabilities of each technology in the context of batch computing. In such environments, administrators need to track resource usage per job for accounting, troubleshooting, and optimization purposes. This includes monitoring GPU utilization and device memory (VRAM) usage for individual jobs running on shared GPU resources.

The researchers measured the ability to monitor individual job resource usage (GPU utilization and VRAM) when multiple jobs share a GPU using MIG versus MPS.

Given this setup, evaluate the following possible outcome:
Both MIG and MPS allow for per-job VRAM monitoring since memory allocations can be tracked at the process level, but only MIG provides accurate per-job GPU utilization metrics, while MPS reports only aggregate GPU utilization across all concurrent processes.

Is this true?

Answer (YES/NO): YES